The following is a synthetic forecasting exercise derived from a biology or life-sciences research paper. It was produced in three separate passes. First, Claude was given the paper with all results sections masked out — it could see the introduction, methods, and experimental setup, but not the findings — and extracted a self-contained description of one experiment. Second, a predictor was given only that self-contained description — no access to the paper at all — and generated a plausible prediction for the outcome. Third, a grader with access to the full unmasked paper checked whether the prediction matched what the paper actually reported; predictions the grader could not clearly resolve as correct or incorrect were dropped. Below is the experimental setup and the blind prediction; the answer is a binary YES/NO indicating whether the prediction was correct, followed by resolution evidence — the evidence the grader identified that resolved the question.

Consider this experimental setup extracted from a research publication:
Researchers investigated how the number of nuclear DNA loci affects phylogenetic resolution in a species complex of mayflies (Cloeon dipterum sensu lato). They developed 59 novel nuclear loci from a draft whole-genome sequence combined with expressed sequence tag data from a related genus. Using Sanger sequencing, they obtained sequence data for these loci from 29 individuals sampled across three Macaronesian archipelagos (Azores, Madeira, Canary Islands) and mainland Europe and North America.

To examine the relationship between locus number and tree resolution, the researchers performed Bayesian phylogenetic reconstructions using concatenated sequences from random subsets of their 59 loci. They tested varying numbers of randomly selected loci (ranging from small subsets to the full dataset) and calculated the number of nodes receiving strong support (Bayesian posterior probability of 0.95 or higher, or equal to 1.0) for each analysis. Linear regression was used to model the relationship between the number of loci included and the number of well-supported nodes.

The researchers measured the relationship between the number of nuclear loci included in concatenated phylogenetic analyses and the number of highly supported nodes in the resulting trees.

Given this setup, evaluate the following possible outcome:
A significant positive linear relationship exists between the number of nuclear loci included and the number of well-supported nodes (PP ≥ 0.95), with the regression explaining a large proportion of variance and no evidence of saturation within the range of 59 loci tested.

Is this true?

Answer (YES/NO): YES